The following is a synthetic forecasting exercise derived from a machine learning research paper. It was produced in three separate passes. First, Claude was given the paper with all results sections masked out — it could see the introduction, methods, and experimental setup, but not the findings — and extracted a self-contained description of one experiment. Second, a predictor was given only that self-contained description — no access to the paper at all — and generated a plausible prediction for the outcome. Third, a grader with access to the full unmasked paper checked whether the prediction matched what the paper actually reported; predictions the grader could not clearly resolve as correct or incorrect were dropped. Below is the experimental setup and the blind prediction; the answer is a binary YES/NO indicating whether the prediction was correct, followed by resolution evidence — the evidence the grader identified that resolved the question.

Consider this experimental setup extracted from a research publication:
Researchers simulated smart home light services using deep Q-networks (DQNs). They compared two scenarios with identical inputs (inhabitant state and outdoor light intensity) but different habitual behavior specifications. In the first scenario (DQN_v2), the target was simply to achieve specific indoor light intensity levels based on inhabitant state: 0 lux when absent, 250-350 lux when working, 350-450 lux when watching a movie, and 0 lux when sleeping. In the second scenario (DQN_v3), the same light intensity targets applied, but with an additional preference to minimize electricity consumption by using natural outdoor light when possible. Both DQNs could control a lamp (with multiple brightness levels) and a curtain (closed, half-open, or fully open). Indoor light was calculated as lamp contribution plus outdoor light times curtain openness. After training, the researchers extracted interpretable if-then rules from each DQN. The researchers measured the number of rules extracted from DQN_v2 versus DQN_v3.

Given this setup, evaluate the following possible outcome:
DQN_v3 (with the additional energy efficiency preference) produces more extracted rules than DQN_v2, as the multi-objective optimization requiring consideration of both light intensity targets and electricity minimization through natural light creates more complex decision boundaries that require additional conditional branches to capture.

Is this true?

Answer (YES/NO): YES